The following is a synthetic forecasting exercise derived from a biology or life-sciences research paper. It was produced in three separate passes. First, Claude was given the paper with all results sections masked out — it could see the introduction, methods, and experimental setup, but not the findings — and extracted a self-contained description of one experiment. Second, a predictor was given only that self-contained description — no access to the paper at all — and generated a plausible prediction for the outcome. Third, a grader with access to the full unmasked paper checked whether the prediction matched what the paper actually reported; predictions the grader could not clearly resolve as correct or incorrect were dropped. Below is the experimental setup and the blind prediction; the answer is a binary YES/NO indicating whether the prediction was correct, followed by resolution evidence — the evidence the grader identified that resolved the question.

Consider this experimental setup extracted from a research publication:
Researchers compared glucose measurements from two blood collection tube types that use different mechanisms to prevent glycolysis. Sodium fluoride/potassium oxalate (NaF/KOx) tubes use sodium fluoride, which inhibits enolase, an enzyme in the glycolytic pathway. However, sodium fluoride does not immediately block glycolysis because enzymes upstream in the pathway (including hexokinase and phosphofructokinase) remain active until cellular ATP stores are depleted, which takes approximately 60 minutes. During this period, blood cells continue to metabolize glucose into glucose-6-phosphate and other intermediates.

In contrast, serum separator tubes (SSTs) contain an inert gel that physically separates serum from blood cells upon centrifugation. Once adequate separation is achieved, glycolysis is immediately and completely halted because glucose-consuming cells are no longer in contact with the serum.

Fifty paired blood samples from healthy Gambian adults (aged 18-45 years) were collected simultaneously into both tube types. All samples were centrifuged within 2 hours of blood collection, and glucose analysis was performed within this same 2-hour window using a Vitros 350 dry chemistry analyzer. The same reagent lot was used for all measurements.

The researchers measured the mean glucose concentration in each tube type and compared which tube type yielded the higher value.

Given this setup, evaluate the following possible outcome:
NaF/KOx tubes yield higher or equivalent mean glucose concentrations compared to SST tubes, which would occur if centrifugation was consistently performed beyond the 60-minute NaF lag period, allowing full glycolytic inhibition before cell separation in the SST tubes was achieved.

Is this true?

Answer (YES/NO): NO